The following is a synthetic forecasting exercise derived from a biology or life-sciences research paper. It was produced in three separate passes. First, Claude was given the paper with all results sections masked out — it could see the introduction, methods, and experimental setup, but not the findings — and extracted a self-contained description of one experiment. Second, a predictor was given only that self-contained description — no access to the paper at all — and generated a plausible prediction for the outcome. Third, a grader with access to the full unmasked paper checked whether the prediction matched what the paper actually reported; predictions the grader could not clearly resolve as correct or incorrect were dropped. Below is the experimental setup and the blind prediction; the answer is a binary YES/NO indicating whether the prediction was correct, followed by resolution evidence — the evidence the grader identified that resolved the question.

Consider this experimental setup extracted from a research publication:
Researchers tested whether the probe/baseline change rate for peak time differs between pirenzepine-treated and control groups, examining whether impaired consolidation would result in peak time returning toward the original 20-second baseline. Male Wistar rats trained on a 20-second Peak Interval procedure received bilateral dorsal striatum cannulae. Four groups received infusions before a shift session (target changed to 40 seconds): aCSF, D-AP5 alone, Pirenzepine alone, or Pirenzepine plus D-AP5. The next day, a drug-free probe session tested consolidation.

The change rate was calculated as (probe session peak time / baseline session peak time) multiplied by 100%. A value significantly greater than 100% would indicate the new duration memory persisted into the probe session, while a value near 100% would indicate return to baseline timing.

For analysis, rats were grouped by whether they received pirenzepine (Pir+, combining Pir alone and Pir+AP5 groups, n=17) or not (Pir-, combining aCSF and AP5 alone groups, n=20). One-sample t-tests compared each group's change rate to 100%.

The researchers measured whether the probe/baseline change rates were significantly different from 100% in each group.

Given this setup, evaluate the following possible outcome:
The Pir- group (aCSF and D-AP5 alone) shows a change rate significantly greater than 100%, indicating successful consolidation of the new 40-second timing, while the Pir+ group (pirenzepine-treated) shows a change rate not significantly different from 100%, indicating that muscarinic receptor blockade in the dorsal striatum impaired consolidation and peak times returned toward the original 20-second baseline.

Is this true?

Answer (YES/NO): YES